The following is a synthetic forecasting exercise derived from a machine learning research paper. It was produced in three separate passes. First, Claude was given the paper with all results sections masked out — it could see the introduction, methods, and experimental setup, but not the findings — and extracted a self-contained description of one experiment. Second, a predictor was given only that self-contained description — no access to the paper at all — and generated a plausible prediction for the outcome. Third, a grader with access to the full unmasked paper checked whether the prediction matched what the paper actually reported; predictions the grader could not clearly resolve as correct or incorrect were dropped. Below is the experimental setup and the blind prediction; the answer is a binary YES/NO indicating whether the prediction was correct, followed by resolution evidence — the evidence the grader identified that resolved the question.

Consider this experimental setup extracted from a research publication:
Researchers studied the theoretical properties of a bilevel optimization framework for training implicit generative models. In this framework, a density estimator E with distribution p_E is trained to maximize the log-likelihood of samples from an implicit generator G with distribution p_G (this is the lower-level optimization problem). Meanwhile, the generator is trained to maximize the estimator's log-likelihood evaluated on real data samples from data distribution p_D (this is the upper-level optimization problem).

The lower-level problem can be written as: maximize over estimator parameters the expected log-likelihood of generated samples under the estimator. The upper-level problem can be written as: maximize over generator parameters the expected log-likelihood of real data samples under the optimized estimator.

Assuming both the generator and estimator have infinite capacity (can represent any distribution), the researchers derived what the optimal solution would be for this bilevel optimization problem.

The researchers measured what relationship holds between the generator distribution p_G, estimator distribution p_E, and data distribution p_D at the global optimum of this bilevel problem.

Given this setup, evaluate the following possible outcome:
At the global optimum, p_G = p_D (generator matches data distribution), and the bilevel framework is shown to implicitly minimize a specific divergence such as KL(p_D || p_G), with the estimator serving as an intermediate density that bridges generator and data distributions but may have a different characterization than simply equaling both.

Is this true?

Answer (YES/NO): NO